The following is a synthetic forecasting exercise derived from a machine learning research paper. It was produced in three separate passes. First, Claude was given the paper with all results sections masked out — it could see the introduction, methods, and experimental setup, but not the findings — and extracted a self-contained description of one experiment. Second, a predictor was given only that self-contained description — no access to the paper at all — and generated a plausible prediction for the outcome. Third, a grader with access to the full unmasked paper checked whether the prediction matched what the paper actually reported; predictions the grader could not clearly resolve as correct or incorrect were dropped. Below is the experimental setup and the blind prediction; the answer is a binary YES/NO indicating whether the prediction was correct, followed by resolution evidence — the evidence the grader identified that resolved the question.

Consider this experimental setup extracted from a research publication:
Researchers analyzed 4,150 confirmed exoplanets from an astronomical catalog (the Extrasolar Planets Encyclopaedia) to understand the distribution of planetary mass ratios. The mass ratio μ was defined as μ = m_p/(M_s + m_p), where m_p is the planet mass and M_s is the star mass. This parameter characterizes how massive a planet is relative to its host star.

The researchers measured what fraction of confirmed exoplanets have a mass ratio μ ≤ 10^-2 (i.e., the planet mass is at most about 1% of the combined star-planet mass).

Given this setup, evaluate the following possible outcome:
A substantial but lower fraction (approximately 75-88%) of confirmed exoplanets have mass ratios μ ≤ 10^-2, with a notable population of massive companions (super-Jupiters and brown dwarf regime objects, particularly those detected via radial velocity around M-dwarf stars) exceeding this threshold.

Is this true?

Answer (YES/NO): NO